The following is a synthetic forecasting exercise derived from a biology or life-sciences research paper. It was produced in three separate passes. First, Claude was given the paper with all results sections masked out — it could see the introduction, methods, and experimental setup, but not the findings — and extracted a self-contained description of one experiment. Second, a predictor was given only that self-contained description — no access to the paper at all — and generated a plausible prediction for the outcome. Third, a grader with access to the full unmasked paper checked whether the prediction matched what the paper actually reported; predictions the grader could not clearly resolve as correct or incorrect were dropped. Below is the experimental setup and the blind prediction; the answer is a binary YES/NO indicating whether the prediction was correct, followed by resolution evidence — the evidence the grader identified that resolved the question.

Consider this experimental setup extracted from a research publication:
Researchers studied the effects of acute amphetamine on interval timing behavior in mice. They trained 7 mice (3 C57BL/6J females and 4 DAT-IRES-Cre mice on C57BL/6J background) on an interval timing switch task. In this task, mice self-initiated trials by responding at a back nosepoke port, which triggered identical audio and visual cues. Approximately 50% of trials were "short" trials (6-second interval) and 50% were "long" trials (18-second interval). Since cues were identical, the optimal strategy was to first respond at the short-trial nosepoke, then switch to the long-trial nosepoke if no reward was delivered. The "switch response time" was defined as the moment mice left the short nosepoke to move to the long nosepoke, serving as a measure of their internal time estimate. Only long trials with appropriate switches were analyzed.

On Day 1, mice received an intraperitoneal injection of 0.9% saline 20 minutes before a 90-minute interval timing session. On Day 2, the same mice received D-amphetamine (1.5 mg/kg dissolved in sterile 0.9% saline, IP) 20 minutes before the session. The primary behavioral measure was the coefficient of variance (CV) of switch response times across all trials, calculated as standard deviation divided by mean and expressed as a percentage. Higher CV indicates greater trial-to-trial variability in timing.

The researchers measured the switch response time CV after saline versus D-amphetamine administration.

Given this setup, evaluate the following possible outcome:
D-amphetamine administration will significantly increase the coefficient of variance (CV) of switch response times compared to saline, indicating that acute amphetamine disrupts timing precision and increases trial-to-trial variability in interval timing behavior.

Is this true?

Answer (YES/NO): YES